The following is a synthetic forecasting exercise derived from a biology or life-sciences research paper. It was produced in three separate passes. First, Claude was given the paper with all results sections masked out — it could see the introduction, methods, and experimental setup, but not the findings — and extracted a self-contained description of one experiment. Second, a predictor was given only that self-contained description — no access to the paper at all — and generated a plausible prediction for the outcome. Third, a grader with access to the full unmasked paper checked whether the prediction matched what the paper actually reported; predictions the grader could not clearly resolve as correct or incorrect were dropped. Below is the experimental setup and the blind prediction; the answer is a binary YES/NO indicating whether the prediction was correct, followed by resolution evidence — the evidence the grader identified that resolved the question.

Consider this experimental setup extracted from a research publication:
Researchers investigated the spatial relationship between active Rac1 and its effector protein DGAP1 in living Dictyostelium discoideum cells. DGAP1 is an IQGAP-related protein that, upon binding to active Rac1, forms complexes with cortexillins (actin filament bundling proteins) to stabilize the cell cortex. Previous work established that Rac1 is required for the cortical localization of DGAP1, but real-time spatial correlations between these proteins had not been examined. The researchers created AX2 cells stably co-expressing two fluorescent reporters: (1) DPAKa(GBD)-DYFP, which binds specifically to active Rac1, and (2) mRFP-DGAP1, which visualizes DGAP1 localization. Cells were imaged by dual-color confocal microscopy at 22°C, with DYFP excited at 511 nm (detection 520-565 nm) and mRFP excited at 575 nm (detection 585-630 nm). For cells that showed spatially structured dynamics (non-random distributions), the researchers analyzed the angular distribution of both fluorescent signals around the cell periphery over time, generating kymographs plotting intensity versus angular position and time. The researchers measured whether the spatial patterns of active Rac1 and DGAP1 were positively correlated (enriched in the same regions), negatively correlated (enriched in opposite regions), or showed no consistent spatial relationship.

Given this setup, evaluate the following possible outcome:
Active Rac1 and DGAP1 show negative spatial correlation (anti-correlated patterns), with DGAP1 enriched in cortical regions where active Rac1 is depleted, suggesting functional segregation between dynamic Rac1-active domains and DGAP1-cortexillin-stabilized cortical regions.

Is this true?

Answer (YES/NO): YES